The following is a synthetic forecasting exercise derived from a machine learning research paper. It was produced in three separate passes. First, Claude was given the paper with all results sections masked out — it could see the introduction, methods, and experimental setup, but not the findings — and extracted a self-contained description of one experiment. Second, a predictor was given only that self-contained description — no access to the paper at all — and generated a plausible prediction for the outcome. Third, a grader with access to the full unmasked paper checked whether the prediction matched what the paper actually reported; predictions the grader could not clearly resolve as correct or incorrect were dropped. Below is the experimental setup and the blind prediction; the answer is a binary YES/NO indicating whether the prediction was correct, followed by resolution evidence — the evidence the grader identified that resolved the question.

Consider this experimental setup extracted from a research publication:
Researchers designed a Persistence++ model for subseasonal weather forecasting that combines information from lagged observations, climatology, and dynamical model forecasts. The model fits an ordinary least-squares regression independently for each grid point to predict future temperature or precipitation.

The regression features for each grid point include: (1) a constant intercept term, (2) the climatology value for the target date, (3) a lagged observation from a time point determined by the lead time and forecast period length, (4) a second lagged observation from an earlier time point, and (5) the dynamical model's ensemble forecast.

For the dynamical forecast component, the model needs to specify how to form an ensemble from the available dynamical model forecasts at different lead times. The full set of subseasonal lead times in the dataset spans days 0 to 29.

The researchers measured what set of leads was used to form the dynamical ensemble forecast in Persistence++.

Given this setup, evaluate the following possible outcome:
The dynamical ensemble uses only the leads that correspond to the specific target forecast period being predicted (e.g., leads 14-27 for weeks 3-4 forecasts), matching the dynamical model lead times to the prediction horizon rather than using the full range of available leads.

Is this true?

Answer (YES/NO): NO